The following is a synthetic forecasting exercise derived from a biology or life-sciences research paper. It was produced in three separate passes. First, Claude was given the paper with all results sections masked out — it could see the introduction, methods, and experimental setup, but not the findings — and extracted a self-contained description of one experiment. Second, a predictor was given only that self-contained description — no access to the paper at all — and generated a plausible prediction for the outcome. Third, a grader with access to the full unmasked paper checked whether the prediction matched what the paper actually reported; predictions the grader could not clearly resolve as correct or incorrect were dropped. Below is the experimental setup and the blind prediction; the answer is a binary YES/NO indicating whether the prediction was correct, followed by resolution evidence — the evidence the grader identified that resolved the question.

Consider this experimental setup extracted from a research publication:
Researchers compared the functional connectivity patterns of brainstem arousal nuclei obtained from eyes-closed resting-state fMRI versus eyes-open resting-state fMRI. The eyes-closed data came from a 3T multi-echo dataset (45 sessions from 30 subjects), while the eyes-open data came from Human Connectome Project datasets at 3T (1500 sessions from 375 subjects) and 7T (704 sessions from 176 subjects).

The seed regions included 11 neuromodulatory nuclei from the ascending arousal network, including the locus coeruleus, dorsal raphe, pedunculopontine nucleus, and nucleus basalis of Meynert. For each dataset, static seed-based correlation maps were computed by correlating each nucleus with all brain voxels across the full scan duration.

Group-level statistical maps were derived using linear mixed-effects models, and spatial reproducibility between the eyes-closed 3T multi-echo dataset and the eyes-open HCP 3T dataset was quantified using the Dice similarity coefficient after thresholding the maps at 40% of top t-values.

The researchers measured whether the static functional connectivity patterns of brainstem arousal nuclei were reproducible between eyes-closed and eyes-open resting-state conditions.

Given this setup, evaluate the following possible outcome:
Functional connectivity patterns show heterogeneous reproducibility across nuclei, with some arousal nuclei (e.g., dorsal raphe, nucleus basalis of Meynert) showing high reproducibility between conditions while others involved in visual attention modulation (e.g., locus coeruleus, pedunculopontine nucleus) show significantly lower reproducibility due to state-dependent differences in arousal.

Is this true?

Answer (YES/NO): NO